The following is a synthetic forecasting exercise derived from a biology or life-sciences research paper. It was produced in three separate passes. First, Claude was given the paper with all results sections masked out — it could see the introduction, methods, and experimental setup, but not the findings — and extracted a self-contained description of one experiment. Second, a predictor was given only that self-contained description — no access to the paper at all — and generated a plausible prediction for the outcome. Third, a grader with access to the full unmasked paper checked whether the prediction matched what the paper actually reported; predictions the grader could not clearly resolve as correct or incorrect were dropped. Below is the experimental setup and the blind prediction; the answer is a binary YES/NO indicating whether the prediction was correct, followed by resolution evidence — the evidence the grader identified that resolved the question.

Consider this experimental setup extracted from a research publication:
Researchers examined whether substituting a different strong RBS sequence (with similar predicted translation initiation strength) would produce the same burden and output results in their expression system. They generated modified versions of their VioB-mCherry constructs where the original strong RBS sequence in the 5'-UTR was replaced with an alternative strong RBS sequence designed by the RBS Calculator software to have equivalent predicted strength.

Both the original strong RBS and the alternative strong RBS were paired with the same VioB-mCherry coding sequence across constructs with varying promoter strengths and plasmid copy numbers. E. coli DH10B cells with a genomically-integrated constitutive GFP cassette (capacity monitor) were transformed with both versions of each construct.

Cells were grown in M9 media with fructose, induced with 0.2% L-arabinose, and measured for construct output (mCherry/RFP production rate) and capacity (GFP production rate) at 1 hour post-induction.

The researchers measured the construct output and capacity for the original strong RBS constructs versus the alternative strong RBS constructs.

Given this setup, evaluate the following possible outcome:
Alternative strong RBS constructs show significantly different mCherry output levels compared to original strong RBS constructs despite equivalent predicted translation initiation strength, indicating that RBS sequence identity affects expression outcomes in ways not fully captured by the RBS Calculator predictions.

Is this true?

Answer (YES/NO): NO